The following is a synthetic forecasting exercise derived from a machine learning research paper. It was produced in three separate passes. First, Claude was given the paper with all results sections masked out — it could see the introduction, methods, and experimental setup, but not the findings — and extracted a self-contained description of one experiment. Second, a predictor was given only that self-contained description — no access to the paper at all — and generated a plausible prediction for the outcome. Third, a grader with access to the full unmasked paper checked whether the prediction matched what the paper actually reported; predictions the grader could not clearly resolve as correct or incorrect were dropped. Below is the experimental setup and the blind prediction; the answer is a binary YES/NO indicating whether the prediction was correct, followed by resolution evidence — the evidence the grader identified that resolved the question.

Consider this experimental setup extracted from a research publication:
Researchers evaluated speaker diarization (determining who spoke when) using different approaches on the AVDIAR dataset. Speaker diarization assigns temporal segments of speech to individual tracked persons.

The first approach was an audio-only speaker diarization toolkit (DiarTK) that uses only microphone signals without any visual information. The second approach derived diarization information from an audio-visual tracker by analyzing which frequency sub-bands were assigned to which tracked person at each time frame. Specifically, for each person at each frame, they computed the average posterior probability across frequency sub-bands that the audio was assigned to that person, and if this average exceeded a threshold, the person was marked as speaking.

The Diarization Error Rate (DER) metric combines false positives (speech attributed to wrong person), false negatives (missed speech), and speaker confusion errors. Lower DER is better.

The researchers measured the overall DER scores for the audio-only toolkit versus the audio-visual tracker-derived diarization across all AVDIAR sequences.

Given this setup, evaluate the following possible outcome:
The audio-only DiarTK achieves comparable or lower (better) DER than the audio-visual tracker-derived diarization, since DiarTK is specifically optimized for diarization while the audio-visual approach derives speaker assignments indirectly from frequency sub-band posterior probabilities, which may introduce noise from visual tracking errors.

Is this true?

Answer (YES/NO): NO